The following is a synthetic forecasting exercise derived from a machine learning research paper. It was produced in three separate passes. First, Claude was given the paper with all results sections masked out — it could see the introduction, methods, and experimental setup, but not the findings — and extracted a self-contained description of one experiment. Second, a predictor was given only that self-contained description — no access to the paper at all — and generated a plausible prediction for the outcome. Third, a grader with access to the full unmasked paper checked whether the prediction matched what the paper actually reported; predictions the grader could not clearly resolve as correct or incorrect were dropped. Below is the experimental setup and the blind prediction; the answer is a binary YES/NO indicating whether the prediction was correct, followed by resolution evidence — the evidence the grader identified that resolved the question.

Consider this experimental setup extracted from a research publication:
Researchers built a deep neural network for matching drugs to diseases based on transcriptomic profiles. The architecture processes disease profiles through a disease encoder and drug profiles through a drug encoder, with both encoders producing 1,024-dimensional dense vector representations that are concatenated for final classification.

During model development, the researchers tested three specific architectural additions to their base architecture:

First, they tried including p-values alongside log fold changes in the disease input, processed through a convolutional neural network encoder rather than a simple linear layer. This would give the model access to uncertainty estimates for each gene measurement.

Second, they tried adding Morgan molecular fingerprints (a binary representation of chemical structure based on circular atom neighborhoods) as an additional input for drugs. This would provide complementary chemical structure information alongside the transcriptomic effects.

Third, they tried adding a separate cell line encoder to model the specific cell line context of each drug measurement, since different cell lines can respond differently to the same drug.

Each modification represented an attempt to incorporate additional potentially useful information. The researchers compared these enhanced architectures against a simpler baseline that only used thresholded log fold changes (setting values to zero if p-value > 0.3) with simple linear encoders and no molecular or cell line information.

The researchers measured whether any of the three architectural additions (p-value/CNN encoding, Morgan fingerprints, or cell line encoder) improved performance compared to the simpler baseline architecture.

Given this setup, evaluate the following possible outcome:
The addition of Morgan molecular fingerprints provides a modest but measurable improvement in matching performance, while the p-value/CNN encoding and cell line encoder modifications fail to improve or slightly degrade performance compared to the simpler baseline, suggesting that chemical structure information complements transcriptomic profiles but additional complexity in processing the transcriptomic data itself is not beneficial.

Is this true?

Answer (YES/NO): NO